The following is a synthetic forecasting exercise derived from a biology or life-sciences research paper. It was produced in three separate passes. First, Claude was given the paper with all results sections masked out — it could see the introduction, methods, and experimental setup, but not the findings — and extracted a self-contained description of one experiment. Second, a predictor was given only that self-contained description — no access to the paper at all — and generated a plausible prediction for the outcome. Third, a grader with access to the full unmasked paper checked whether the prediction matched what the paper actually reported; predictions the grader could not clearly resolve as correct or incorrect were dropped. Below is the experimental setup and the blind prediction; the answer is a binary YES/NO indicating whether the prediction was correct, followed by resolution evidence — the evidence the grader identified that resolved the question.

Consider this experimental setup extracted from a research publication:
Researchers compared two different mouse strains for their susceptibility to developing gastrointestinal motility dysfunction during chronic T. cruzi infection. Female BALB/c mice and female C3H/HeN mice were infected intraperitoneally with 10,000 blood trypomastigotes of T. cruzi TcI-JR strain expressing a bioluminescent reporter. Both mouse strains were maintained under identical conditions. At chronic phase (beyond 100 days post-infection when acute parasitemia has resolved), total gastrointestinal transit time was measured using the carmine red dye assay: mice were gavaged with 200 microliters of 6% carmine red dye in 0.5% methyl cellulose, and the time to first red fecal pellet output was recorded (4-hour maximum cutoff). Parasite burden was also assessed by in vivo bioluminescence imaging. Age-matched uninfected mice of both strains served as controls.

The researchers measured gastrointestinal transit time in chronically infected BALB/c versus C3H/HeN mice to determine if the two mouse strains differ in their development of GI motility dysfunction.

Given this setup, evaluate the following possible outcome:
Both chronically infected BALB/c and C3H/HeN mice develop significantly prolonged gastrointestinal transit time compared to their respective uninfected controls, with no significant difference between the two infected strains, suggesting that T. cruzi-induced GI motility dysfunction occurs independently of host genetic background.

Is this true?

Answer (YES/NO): NO